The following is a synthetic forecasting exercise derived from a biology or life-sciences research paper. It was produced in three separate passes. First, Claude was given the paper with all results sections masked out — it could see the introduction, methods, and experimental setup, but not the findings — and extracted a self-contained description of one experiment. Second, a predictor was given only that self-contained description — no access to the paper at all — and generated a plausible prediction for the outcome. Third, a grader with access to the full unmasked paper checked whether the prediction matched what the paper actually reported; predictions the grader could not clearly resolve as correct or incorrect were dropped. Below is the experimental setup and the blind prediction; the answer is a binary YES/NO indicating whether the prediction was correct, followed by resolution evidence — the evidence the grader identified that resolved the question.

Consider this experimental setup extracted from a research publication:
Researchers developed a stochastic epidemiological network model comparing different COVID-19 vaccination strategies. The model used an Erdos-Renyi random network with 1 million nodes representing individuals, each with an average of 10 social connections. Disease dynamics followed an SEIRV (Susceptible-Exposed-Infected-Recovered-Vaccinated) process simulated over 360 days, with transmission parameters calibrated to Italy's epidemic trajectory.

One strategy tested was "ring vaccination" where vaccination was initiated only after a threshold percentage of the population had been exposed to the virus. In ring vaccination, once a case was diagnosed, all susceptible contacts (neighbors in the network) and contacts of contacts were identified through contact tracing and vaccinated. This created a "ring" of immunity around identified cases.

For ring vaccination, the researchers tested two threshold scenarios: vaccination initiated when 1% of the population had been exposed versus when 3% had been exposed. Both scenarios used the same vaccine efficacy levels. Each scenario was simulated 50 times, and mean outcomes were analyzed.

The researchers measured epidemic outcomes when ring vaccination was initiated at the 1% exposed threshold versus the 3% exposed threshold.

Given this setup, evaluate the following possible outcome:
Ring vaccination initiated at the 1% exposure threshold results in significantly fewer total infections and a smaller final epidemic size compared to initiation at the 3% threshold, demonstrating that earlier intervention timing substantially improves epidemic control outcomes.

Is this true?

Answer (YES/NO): YES